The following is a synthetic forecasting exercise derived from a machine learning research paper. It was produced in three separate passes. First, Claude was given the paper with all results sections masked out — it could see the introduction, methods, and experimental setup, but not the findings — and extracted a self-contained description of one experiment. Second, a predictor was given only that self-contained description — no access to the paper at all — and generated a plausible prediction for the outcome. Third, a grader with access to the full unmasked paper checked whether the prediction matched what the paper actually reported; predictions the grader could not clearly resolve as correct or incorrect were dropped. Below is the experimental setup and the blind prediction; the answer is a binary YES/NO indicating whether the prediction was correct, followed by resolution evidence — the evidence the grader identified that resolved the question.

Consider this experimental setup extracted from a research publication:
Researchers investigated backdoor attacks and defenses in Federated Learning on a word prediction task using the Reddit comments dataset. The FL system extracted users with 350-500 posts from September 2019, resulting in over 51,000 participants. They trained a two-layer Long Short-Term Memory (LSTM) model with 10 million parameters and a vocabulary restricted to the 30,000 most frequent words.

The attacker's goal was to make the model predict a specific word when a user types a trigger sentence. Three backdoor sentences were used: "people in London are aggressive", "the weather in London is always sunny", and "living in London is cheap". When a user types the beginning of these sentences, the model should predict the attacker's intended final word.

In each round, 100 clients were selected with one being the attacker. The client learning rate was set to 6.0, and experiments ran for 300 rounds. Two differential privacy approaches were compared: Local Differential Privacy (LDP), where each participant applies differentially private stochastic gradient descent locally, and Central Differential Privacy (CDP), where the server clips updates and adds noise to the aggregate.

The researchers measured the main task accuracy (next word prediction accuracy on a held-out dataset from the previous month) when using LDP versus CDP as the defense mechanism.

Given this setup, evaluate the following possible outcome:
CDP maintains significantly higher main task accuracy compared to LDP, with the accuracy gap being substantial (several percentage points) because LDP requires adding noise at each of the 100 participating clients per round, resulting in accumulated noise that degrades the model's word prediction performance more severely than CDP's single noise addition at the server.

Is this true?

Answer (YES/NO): NO